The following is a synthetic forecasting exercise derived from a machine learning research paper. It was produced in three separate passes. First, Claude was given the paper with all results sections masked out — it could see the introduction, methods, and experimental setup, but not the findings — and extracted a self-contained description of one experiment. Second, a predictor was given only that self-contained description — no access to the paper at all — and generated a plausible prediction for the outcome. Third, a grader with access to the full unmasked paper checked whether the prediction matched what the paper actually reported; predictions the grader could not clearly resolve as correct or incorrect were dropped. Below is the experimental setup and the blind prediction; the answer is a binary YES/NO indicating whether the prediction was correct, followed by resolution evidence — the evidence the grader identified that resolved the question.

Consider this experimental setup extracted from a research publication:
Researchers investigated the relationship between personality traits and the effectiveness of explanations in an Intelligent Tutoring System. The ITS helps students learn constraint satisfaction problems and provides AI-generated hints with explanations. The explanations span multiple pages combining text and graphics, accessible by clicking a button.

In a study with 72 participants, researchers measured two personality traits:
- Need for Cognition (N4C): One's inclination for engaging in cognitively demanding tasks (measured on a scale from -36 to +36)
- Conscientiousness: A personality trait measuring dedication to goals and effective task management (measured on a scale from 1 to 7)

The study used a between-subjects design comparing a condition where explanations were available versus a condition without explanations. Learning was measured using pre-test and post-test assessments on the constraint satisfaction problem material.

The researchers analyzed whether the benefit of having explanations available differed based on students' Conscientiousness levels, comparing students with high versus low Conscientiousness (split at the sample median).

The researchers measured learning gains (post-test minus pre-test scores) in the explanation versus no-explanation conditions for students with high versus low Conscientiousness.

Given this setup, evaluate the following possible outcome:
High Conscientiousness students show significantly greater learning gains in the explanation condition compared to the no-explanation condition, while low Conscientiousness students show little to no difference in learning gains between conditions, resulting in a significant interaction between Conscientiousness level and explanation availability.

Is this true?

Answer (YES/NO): NO